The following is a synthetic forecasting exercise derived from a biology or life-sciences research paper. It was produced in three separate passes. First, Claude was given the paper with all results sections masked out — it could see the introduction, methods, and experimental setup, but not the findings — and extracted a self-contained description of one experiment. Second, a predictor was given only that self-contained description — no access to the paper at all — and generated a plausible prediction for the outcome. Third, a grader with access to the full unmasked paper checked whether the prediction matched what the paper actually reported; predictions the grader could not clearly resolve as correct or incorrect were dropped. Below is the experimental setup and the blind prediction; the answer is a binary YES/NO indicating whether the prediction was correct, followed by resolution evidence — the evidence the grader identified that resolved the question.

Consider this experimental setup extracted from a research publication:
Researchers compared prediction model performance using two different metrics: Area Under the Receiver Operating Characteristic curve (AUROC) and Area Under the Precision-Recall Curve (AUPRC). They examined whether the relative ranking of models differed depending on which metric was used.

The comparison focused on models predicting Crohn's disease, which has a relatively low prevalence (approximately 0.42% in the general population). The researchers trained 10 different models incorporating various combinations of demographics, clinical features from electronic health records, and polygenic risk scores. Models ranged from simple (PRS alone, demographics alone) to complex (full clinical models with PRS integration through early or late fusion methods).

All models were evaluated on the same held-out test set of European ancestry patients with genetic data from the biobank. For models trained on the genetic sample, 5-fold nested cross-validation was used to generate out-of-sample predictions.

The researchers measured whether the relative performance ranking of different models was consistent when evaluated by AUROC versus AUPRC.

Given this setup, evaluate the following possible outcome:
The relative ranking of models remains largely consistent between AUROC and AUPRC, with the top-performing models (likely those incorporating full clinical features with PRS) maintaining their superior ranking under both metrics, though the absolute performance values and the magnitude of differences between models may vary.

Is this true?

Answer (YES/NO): NO